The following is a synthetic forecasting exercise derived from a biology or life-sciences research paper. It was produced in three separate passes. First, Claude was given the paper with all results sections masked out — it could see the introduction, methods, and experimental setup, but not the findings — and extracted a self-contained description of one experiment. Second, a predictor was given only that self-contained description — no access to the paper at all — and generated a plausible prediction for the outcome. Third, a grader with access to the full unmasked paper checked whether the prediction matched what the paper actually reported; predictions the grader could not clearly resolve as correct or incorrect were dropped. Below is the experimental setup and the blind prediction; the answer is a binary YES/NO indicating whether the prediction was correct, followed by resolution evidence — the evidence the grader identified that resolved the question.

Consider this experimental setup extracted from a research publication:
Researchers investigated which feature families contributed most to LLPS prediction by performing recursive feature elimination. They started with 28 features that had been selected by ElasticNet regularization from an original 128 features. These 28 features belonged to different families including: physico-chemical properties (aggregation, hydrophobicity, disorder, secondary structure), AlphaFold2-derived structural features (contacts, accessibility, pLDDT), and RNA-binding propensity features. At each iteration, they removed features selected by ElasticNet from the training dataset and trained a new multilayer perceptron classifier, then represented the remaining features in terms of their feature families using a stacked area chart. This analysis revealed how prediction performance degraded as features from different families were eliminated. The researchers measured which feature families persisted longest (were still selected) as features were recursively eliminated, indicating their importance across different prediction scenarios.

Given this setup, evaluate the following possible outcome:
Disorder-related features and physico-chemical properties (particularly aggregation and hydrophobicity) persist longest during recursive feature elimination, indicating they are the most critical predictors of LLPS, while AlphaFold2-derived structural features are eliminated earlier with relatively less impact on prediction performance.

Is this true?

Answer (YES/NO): NO